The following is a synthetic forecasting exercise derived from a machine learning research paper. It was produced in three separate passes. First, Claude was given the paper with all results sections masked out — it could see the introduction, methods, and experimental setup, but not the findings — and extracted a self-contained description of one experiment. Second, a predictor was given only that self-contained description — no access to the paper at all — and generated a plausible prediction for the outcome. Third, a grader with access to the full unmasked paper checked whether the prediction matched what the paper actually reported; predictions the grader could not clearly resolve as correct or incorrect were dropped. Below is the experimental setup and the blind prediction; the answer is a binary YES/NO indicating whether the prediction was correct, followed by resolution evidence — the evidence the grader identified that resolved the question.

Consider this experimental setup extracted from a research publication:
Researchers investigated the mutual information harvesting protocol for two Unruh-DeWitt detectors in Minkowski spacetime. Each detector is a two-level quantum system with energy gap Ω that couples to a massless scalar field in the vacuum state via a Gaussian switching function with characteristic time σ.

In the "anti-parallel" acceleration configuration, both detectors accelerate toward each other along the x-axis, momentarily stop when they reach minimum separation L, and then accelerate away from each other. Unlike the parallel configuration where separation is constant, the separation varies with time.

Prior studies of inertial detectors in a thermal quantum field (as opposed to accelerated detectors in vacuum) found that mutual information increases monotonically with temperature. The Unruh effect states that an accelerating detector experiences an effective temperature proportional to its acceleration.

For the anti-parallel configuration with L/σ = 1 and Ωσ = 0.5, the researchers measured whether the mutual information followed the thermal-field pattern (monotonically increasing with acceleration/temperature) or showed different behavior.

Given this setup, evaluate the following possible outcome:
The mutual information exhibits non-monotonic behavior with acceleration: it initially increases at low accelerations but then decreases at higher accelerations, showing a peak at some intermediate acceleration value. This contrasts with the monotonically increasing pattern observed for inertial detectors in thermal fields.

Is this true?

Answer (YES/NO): YES